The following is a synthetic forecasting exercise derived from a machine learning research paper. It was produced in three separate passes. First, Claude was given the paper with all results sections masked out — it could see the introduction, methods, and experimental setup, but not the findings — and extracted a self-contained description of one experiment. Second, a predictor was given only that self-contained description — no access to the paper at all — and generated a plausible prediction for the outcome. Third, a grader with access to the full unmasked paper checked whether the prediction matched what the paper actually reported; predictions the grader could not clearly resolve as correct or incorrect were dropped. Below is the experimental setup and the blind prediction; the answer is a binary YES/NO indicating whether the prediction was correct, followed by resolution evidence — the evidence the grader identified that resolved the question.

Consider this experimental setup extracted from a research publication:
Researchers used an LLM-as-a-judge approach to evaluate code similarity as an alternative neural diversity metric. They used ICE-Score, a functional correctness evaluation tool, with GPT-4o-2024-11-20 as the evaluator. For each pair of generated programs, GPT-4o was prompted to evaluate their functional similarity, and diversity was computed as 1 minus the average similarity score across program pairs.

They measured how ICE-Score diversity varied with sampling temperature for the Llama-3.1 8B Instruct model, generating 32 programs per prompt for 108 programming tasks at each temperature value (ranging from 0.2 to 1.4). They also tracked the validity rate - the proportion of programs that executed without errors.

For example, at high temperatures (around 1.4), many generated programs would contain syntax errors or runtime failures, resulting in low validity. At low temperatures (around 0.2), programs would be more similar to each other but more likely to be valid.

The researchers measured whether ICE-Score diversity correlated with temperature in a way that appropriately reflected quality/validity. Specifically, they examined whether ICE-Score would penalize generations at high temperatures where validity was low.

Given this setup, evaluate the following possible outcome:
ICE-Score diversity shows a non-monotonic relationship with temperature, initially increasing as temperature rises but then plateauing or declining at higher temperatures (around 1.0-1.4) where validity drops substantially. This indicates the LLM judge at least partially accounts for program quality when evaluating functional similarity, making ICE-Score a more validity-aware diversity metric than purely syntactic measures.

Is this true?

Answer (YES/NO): NO